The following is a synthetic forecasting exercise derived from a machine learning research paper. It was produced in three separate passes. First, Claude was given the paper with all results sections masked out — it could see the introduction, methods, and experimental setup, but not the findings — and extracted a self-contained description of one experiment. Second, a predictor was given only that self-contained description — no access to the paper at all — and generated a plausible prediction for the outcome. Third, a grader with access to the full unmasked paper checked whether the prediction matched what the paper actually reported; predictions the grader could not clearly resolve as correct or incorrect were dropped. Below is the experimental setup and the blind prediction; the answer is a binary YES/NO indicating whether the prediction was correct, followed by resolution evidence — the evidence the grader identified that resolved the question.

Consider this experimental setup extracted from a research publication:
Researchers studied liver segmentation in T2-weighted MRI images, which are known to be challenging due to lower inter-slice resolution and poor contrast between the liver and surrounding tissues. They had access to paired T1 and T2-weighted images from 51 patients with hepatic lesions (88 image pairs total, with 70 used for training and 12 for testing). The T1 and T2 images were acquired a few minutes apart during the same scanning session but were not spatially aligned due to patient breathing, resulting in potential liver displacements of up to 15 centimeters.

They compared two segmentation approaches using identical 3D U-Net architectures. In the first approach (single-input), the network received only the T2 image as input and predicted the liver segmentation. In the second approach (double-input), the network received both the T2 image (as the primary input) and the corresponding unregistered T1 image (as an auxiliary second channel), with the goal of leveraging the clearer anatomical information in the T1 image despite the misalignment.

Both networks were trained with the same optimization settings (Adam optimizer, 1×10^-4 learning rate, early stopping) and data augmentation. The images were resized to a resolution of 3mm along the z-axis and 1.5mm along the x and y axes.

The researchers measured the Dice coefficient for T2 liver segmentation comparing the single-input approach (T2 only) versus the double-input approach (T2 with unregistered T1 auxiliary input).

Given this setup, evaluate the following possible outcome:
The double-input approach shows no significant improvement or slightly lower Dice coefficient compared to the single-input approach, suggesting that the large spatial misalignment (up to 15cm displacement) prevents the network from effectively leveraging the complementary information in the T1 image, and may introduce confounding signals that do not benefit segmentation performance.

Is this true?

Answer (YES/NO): YES